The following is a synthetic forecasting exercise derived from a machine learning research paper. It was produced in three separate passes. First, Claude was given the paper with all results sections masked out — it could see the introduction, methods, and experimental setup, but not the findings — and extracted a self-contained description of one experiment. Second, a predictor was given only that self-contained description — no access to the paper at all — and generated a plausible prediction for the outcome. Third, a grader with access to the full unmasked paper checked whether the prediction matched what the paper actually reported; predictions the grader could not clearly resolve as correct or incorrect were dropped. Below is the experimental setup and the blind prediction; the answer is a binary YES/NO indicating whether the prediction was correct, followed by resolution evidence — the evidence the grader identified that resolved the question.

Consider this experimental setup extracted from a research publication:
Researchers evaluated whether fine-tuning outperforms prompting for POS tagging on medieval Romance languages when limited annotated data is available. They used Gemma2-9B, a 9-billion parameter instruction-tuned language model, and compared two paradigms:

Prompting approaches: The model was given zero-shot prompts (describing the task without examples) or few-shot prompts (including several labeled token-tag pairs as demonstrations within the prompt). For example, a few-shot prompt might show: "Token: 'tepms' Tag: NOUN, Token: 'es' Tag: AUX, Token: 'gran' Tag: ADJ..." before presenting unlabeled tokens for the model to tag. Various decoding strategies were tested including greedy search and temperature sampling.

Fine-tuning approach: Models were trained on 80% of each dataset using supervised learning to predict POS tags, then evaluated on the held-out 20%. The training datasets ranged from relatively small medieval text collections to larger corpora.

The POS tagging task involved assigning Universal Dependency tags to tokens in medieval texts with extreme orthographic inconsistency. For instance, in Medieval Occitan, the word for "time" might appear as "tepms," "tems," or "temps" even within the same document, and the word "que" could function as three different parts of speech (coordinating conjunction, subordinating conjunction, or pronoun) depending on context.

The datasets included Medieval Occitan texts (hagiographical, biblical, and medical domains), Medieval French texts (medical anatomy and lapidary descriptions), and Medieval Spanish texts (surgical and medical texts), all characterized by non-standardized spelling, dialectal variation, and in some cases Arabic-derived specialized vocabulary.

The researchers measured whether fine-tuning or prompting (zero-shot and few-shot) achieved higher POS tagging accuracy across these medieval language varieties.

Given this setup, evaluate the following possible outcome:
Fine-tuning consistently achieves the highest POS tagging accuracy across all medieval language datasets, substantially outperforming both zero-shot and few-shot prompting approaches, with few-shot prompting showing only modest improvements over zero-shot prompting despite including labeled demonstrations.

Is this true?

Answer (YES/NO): NO